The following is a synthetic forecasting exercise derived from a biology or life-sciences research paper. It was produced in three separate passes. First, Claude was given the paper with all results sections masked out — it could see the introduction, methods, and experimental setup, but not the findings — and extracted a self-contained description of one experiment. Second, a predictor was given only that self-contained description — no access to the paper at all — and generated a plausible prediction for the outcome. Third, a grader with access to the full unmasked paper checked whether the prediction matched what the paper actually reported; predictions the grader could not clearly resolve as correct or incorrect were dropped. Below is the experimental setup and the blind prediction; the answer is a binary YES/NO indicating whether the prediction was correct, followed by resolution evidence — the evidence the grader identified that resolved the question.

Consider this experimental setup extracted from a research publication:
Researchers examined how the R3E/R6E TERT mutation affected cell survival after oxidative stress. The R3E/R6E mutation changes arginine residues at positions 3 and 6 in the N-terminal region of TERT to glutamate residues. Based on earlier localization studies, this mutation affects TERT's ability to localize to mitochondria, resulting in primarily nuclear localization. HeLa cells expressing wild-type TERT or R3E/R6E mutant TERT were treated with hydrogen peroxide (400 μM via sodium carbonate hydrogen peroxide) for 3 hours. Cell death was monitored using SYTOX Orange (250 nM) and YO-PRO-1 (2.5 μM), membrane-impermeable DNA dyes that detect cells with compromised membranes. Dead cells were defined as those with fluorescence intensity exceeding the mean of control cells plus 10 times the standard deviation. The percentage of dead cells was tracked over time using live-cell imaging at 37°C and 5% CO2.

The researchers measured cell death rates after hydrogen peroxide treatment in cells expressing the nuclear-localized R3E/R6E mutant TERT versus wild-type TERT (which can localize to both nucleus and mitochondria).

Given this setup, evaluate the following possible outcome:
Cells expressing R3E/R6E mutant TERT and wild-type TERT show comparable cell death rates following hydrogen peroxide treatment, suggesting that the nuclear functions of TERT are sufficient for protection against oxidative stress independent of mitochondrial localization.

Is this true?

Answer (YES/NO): NO